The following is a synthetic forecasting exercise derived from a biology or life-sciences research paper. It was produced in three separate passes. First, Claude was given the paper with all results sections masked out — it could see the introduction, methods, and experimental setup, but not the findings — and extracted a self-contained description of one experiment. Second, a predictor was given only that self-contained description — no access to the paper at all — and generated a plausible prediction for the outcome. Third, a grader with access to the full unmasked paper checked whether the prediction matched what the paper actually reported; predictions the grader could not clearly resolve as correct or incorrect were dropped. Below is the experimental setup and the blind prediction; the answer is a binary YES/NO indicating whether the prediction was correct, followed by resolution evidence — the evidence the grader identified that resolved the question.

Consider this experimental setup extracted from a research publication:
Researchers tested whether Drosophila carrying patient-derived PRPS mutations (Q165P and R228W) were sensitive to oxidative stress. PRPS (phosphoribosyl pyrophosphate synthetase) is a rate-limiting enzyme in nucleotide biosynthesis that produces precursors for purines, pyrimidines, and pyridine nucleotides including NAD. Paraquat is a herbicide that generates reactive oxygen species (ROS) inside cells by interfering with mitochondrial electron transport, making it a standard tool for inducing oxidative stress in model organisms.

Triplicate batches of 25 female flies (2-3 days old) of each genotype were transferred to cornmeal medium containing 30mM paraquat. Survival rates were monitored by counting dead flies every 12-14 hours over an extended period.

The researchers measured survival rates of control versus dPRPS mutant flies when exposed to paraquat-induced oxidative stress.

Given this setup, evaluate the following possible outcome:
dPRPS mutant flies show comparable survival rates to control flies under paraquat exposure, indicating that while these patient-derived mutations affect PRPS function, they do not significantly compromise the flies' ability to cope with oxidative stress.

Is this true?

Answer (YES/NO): NO